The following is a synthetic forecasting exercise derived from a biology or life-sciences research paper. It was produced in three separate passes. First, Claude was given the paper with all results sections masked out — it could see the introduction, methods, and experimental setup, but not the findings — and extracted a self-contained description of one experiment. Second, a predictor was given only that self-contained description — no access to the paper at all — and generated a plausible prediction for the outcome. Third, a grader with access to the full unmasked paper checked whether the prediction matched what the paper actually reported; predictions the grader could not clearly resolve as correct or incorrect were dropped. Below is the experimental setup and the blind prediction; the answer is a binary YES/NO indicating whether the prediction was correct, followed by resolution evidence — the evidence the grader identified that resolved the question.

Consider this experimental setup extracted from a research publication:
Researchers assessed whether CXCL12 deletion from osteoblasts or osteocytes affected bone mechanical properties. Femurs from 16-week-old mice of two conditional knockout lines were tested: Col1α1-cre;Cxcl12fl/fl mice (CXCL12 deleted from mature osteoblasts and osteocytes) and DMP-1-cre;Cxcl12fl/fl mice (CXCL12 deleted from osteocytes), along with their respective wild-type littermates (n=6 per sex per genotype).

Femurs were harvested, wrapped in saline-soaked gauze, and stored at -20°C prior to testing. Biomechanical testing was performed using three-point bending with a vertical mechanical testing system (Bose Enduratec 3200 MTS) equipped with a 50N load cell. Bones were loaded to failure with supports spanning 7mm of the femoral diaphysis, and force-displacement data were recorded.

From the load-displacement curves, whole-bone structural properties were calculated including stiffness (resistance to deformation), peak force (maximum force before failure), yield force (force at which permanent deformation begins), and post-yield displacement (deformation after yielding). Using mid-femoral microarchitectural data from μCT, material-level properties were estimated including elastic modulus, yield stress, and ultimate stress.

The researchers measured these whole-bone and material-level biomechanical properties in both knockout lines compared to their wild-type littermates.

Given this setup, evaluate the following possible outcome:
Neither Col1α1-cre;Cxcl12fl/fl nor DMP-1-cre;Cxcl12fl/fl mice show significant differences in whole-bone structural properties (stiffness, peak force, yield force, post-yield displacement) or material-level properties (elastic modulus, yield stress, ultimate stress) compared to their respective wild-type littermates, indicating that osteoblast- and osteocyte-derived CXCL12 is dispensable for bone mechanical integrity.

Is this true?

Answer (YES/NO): NO